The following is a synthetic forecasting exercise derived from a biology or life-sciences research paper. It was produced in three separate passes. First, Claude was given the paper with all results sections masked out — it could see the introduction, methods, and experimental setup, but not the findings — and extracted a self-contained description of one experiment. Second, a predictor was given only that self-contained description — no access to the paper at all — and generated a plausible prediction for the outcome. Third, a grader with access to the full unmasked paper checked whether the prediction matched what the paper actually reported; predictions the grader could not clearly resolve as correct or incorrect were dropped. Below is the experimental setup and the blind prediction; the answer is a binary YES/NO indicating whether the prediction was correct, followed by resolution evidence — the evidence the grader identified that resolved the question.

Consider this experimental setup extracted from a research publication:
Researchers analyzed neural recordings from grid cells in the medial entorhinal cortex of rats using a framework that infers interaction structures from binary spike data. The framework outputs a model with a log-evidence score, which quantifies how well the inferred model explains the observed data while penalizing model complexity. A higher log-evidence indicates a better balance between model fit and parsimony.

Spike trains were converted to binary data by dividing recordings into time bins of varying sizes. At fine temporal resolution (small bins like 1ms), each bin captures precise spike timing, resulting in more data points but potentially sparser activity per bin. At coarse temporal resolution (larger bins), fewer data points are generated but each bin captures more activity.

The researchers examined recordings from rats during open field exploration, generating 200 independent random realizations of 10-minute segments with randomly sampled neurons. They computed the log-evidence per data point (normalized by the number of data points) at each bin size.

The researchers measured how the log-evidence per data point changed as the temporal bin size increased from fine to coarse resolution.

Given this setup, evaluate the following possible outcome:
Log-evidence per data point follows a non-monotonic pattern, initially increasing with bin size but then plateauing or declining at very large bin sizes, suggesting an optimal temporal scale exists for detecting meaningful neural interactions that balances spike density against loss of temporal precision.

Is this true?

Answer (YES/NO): YES